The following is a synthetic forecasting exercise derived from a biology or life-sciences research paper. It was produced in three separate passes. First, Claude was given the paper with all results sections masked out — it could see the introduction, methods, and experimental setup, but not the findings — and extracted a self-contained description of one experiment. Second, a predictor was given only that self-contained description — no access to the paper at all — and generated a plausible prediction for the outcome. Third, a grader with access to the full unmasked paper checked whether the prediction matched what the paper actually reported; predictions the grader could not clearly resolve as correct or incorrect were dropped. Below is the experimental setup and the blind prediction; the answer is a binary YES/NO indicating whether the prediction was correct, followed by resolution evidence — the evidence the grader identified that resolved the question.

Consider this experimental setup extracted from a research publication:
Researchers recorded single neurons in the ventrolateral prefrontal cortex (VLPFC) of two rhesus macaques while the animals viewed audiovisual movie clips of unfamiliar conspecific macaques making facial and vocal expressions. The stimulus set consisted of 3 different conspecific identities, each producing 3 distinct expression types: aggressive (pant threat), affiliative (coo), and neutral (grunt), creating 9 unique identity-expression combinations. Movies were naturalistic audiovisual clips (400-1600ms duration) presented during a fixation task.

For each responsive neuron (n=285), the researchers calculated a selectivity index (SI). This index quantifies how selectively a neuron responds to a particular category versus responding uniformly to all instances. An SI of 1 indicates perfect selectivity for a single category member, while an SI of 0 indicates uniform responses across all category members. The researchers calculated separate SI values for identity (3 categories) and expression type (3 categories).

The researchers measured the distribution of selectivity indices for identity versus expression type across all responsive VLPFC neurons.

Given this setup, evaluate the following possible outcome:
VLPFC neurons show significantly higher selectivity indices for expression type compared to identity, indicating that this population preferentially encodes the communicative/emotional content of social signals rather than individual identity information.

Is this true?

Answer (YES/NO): NO